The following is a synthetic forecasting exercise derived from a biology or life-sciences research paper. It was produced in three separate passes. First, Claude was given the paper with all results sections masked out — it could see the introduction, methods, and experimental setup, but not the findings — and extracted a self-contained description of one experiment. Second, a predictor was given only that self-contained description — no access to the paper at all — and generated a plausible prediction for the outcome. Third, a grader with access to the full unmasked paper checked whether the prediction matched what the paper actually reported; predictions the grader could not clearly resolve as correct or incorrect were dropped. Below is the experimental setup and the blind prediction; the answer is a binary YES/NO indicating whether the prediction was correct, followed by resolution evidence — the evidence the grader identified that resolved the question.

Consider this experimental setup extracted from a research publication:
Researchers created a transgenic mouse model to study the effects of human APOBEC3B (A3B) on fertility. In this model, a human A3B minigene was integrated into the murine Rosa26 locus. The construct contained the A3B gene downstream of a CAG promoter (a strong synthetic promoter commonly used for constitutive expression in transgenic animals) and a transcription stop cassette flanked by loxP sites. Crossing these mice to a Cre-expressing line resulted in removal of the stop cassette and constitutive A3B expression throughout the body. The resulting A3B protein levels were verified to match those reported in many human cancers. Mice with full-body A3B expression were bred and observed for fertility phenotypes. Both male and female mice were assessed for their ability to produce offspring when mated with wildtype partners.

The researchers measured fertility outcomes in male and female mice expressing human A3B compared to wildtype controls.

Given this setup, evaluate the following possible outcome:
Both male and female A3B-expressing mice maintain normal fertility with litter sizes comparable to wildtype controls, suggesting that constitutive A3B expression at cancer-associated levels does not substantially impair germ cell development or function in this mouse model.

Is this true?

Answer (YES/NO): NO